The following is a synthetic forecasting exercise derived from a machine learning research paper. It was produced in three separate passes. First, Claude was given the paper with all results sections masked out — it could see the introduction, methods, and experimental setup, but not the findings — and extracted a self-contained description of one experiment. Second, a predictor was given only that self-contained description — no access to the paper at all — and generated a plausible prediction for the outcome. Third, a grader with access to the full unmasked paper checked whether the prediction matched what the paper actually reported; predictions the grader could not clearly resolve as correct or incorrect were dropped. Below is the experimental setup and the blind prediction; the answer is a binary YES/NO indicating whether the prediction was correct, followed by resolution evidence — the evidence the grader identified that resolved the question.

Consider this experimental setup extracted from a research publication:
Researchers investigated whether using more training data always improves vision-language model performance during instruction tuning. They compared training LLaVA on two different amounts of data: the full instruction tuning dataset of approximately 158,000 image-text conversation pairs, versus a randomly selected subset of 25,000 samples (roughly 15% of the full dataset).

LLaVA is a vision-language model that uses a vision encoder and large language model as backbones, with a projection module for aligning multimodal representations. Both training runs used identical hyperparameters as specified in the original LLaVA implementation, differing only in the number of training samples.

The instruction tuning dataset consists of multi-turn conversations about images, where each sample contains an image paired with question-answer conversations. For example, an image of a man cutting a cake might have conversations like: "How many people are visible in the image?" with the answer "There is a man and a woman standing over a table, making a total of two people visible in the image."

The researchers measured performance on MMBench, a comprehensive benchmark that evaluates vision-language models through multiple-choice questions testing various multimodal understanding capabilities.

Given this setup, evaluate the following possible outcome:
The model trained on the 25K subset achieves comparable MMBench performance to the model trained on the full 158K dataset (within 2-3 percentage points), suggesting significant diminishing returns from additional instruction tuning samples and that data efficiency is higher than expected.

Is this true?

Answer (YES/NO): NO